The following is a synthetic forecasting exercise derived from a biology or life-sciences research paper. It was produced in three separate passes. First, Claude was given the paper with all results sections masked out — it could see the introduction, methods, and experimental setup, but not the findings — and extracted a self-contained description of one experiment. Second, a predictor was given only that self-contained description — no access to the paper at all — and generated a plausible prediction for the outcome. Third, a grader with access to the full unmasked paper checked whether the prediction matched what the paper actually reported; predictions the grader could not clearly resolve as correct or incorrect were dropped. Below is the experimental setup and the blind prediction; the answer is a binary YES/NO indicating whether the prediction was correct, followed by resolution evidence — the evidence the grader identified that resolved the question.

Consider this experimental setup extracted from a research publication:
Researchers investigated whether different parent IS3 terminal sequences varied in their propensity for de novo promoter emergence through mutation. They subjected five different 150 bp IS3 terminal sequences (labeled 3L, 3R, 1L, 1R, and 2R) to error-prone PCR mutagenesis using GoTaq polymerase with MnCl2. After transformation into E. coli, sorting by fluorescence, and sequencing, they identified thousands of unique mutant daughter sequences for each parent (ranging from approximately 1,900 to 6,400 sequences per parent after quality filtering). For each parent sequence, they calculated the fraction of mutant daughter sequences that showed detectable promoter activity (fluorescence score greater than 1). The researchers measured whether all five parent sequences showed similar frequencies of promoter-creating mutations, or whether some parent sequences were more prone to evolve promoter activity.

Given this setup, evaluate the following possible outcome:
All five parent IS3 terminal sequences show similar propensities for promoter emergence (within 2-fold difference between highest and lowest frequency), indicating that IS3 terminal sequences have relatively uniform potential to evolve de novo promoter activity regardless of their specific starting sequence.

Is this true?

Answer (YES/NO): NO